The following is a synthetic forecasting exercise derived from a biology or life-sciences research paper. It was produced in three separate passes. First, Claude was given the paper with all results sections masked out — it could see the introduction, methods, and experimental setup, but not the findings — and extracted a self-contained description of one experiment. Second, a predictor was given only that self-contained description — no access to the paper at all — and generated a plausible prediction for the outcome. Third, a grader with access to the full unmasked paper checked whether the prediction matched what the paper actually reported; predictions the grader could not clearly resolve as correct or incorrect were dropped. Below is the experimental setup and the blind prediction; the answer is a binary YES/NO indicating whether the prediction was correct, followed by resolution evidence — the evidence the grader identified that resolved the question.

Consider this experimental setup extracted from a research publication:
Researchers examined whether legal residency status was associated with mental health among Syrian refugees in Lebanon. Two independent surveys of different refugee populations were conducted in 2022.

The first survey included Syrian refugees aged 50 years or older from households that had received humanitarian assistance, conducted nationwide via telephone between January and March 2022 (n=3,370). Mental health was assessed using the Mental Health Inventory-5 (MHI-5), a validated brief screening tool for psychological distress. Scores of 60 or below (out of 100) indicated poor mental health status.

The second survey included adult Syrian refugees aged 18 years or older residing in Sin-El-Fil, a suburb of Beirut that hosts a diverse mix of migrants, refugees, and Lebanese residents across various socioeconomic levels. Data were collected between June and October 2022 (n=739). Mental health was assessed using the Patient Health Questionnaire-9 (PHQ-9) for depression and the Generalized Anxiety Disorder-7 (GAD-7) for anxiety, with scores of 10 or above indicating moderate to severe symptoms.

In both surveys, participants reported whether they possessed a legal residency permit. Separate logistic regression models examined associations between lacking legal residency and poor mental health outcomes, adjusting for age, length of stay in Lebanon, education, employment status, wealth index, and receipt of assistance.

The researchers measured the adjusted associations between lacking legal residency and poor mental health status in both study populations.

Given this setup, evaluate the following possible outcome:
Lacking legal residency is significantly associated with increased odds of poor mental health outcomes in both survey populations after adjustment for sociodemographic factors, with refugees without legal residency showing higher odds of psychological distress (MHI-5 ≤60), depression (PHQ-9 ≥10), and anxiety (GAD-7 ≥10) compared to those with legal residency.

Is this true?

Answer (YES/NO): NO